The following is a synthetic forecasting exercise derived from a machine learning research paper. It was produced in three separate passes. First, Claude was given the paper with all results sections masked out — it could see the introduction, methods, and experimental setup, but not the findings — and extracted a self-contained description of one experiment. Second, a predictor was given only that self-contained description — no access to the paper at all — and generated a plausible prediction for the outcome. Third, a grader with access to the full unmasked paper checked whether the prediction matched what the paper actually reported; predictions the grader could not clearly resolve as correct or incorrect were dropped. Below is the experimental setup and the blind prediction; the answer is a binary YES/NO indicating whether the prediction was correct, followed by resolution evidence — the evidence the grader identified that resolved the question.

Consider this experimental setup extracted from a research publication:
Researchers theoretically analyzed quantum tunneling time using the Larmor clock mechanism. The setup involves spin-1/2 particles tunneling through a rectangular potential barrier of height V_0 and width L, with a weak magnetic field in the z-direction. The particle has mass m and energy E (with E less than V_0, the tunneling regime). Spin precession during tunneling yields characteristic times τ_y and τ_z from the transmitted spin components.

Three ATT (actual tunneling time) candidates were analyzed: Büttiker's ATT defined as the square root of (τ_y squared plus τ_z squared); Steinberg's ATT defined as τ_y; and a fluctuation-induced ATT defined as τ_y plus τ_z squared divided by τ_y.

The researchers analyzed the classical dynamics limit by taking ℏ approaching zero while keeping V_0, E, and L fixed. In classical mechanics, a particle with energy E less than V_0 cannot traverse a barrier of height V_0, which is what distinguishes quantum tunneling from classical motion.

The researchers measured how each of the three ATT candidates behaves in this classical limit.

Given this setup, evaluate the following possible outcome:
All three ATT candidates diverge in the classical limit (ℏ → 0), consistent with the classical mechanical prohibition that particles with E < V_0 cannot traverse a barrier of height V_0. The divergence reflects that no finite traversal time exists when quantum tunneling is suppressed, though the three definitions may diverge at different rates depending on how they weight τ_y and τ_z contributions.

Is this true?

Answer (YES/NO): NO